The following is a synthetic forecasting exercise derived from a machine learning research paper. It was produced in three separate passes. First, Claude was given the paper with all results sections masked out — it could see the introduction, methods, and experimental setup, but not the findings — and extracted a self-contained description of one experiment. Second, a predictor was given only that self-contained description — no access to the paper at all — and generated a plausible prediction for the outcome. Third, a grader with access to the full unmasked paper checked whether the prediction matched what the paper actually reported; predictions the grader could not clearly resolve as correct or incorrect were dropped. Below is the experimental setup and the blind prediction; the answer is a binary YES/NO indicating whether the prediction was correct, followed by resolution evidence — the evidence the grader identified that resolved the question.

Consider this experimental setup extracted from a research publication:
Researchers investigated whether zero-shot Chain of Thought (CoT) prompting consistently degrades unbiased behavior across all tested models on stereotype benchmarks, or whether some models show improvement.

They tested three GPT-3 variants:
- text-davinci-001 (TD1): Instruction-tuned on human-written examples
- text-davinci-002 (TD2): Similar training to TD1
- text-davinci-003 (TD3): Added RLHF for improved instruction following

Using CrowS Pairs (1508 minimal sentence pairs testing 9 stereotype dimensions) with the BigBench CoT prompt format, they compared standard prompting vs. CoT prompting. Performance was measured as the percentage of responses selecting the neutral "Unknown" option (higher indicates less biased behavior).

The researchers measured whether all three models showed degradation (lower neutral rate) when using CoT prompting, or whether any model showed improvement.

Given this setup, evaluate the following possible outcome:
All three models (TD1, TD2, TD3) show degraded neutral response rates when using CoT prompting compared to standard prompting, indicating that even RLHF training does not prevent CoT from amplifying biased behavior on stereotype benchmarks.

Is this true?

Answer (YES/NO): NO